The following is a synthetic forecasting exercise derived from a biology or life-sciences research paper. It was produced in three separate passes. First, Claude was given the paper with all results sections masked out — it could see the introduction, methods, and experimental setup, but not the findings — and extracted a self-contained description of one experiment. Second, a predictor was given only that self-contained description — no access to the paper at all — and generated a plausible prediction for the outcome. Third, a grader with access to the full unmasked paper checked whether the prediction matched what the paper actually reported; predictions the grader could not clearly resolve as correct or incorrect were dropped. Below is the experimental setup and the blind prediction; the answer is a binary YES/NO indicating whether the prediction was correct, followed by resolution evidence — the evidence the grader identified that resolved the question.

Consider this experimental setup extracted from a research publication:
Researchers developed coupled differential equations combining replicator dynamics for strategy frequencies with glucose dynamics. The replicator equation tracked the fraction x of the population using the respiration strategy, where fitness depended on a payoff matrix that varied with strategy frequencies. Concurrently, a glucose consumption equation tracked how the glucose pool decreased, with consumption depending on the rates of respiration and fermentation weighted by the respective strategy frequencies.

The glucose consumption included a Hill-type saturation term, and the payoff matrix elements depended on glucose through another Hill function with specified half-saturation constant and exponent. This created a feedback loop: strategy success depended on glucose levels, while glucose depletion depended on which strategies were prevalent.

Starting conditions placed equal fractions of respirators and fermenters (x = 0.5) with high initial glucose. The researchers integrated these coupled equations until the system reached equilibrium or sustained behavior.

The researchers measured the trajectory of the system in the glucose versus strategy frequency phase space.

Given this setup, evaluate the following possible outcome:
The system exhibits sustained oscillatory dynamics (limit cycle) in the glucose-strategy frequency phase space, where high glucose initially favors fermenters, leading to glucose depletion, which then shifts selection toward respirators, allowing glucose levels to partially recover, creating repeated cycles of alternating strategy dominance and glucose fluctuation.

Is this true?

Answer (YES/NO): NO